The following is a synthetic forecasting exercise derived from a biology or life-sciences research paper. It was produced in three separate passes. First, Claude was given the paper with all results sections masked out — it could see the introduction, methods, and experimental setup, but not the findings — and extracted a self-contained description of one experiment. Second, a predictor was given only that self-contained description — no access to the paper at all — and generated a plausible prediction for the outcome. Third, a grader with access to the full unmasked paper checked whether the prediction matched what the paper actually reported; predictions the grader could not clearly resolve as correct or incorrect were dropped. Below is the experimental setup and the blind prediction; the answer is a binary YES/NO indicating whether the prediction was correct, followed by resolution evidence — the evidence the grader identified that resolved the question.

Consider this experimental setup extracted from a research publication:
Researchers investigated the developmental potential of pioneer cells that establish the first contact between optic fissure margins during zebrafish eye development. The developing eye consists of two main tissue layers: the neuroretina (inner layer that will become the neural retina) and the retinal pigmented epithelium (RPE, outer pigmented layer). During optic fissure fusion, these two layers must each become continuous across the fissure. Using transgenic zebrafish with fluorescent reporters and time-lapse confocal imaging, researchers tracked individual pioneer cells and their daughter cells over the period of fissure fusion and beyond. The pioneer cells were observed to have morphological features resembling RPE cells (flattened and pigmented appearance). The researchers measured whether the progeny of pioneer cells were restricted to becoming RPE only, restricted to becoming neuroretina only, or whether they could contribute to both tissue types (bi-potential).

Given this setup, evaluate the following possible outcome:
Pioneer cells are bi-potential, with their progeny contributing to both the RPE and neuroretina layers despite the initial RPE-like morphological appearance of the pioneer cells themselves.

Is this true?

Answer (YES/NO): YES